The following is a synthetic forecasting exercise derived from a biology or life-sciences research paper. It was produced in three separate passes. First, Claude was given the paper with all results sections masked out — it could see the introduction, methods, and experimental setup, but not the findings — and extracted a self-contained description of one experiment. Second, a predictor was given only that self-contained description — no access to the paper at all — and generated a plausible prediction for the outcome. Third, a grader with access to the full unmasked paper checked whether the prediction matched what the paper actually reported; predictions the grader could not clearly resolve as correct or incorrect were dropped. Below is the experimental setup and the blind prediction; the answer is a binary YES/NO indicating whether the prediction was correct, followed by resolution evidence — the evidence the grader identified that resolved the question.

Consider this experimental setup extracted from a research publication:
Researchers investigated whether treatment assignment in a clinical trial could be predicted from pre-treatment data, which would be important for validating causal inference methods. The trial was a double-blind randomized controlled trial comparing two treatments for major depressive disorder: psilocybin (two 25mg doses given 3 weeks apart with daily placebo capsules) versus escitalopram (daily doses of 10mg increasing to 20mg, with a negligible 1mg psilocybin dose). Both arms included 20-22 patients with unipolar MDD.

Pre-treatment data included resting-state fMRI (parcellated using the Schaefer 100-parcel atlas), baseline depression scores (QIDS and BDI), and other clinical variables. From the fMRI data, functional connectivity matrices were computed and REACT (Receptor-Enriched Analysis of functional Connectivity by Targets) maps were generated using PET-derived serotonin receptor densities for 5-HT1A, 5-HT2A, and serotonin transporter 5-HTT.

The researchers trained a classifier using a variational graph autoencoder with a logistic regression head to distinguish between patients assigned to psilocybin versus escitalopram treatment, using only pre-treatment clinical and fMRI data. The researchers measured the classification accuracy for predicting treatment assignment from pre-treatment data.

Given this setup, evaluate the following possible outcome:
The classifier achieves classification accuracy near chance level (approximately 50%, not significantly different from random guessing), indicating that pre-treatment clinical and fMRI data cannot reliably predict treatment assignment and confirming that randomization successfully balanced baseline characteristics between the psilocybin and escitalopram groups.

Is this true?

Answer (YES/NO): NO